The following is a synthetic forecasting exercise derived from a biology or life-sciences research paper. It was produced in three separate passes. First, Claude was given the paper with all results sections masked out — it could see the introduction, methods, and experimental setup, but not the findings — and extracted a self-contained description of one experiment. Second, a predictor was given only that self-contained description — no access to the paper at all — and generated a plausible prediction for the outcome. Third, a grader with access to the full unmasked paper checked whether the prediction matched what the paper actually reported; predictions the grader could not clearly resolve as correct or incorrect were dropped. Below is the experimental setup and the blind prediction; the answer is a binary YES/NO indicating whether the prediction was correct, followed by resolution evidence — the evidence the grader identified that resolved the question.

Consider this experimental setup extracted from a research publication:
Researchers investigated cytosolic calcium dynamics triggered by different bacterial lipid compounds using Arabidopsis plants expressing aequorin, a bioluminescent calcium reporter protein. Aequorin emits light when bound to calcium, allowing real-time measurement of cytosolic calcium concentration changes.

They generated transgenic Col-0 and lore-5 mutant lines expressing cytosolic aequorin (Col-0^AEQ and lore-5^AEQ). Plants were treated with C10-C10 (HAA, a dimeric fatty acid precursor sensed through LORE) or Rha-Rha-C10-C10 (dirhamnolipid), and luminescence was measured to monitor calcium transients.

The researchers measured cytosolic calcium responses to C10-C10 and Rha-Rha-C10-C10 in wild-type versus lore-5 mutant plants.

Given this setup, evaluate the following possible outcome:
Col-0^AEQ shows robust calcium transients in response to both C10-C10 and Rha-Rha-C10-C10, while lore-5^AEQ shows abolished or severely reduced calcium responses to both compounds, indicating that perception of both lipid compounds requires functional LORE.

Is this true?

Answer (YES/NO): NO